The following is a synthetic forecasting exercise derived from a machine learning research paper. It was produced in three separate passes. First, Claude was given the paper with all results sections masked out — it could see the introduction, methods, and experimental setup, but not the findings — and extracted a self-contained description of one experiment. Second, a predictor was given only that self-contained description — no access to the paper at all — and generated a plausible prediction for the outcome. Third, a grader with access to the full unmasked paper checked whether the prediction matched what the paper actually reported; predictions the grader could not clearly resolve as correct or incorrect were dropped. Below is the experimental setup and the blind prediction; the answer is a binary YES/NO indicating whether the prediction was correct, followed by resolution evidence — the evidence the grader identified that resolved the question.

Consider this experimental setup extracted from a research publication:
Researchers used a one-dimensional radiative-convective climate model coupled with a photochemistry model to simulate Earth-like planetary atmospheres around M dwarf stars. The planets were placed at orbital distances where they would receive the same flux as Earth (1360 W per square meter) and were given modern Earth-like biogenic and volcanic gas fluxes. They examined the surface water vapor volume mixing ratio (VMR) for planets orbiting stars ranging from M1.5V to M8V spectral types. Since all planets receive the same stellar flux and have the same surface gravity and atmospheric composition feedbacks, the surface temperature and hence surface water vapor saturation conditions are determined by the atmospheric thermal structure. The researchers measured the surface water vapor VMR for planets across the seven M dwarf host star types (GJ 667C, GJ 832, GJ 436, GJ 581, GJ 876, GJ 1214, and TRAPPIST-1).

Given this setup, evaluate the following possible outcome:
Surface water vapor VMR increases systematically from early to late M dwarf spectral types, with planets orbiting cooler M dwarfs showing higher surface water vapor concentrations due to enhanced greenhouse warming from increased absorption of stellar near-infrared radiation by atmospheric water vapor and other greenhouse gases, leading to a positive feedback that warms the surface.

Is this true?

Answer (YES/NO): NO